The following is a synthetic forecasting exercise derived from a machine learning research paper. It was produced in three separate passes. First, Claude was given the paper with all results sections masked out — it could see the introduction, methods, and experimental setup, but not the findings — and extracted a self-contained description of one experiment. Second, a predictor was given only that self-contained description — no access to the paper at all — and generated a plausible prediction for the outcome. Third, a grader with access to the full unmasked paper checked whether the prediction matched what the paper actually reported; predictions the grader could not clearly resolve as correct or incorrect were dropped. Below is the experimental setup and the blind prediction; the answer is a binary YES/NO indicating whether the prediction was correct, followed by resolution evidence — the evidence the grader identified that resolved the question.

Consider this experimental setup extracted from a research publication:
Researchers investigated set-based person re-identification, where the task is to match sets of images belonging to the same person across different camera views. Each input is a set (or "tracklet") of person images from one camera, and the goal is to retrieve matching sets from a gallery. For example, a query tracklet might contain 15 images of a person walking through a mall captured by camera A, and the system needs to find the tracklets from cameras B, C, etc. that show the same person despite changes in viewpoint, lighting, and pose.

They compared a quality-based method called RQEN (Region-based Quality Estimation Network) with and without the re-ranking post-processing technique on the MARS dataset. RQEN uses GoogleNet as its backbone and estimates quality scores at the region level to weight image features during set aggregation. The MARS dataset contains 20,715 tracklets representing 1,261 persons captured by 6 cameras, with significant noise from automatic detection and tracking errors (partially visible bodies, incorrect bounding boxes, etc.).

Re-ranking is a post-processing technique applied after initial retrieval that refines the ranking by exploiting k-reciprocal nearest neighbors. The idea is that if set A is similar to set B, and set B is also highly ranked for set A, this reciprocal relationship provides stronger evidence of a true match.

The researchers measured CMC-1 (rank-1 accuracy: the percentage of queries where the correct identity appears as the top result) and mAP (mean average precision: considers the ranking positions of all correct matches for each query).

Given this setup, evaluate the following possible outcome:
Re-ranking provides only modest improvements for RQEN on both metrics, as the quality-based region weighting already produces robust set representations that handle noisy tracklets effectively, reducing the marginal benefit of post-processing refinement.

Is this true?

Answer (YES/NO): NO